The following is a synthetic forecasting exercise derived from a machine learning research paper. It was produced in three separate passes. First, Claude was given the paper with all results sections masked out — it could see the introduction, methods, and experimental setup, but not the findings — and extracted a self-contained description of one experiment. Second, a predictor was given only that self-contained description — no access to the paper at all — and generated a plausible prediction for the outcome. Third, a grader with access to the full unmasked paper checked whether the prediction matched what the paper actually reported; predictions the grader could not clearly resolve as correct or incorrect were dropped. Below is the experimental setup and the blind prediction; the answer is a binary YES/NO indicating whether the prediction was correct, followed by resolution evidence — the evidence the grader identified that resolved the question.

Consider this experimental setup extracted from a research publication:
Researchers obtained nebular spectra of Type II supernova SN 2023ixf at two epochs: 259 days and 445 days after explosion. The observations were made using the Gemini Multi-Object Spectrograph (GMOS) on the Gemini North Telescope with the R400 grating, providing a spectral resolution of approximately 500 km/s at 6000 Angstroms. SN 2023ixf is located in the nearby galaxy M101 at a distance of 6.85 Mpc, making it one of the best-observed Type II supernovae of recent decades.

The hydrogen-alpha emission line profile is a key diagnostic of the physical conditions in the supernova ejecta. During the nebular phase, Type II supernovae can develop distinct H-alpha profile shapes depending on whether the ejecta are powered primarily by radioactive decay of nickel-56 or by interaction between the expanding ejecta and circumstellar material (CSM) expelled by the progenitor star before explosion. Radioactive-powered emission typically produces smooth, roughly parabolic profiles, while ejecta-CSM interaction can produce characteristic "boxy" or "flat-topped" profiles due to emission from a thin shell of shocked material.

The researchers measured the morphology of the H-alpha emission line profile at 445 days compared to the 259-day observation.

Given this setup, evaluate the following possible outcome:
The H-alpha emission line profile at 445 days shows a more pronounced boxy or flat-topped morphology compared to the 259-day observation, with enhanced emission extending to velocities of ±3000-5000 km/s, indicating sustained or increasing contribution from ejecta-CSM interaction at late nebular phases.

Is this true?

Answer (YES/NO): NO